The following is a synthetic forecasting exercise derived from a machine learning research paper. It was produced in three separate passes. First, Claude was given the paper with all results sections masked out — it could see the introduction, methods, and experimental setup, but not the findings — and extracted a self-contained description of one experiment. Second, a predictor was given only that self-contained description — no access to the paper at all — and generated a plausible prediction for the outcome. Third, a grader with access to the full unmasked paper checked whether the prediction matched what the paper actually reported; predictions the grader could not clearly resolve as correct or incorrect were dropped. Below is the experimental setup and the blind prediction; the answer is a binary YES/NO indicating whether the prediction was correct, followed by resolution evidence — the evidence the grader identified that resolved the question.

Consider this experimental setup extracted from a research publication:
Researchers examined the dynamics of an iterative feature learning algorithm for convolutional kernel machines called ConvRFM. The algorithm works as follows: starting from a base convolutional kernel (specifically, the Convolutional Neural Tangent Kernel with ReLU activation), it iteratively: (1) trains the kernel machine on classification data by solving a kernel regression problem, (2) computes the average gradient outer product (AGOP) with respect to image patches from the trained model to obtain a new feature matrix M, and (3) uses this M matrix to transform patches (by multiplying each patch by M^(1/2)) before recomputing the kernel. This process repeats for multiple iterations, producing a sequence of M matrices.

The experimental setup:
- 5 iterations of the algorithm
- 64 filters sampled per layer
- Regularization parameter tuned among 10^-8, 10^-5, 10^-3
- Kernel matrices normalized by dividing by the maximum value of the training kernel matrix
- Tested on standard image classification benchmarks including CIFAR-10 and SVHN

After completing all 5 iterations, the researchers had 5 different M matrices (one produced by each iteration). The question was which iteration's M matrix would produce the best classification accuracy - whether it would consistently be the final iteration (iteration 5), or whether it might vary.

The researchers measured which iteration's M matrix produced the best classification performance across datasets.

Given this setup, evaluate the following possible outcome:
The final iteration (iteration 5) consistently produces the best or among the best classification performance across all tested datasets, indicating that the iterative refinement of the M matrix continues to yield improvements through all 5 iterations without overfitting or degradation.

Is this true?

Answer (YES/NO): NO